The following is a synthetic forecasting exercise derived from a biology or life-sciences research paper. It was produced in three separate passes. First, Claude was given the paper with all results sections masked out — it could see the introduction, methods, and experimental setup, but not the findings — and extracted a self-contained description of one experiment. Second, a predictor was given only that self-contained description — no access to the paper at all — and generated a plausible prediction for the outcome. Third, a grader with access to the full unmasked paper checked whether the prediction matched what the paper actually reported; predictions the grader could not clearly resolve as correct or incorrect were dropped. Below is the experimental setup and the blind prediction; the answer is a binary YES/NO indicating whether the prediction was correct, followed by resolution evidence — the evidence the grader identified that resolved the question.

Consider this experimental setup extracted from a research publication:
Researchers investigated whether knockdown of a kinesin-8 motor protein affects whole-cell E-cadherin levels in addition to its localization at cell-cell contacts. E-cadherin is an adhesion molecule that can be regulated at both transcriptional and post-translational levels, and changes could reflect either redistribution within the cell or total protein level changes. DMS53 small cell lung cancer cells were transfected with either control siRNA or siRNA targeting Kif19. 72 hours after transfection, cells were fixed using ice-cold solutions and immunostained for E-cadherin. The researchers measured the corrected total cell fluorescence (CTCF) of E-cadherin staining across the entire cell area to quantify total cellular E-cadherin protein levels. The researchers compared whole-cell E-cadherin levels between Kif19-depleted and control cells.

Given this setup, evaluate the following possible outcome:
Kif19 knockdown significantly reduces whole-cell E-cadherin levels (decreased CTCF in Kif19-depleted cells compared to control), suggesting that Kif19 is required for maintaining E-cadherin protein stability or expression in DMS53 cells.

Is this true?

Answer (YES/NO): NO